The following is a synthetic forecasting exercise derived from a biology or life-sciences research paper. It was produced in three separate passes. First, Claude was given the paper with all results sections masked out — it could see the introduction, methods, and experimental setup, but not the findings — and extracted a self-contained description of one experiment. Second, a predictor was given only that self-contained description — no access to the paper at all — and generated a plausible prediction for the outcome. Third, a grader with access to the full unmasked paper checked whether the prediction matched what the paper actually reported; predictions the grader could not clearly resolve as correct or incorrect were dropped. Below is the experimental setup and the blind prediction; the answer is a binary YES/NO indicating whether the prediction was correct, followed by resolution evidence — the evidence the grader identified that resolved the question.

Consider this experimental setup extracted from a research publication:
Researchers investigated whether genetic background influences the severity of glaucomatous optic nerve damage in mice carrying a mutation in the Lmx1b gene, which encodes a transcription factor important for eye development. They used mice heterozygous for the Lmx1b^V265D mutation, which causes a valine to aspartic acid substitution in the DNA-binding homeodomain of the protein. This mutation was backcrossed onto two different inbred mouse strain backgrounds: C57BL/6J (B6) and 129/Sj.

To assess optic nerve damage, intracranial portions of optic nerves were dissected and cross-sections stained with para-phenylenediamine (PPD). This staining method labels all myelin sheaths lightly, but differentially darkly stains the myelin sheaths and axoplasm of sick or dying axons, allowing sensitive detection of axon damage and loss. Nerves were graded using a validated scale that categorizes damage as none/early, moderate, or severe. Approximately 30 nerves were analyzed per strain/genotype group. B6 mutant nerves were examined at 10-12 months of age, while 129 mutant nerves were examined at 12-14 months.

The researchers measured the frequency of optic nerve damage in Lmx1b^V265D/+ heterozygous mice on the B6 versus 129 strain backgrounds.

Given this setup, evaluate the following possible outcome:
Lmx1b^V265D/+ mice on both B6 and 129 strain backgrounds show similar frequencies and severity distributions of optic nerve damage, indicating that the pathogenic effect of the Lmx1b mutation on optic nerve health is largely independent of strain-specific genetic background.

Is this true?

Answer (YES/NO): NO